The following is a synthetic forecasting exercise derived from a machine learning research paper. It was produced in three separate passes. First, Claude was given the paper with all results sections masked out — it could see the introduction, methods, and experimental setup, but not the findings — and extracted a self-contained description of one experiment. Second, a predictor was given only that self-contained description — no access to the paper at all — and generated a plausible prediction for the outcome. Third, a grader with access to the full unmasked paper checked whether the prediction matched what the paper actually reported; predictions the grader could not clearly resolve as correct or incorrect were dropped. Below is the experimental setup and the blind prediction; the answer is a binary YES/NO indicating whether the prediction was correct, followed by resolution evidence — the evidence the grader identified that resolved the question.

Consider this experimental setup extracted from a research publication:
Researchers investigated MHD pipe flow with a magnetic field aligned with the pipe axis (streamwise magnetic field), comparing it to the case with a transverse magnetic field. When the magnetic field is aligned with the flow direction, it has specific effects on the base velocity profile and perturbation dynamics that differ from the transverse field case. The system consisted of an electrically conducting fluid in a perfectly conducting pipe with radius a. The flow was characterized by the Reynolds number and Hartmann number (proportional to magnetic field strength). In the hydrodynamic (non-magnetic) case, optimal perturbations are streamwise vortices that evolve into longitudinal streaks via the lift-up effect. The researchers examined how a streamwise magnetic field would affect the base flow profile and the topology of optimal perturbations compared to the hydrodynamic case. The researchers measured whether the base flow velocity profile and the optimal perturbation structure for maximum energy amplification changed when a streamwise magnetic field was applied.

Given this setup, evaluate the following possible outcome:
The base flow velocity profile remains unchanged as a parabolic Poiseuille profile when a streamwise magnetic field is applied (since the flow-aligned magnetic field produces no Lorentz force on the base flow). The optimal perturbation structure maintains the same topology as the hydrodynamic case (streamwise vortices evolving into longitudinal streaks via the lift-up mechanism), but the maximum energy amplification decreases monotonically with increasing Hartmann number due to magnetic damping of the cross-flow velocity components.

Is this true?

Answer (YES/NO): NO